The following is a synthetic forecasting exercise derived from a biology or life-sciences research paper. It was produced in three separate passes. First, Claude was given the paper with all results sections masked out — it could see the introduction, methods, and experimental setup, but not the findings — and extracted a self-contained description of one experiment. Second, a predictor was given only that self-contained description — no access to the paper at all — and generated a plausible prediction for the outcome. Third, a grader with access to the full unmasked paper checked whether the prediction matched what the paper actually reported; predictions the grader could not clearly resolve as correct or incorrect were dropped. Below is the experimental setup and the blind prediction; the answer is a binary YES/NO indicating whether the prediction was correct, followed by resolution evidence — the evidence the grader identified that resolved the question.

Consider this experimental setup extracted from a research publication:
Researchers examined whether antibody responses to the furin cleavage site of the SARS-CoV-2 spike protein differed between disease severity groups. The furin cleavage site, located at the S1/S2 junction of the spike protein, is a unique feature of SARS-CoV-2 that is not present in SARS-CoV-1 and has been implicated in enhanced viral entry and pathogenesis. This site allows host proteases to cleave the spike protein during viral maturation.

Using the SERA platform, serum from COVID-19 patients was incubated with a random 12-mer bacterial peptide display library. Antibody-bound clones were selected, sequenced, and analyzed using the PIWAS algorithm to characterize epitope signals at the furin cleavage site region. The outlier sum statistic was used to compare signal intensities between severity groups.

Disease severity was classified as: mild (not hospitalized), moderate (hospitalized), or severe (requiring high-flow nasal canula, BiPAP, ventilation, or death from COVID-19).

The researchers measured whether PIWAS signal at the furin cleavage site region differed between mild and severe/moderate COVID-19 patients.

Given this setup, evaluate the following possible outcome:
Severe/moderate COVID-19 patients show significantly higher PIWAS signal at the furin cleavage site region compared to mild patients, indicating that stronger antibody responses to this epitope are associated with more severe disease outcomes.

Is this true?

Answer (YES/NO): NO